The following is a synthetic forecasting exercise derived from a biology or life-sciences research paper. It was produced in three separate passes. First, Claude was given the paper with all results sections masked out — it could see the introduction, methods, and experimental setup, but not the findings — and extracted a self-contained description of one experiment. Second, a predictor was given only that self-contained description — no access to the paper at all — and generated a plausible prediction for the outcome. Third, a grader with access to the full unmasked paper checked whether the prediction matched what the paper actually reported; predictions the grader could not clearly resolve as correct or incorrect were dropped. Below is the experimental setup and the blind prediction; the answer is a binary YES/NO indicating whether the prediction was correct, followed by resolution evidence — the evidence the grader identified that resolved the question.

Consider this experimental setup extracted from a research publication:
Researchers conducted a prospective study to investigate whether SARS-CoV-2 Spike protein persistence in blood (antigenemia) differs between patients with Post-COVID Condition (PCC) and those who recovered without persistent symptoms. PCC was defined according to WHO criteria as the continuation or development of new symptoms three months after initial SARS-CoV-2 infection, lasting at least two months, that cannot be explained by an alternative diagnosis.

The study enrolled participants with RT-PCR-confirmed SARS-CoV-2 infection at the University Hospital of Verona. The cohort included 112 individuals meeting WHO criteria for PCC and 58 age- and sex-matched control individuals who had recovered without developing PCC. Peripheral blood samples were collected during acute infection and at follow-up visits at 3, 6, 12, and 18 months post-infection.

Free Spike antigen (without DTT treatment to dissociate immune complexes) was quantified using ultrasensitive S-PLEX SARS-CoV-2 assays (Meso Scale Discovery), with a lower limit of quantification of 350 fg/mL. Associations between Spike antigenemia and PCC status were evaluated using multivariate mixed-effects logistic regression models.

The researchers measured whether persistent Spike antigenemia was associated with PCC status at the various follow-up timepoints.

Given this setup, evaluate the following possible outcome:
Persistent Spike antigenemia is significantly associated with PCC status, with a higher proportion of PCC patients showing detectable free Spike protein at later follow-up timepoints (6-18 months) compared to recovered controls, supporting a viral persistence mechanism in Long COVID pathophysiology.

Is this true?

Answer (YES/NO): NO